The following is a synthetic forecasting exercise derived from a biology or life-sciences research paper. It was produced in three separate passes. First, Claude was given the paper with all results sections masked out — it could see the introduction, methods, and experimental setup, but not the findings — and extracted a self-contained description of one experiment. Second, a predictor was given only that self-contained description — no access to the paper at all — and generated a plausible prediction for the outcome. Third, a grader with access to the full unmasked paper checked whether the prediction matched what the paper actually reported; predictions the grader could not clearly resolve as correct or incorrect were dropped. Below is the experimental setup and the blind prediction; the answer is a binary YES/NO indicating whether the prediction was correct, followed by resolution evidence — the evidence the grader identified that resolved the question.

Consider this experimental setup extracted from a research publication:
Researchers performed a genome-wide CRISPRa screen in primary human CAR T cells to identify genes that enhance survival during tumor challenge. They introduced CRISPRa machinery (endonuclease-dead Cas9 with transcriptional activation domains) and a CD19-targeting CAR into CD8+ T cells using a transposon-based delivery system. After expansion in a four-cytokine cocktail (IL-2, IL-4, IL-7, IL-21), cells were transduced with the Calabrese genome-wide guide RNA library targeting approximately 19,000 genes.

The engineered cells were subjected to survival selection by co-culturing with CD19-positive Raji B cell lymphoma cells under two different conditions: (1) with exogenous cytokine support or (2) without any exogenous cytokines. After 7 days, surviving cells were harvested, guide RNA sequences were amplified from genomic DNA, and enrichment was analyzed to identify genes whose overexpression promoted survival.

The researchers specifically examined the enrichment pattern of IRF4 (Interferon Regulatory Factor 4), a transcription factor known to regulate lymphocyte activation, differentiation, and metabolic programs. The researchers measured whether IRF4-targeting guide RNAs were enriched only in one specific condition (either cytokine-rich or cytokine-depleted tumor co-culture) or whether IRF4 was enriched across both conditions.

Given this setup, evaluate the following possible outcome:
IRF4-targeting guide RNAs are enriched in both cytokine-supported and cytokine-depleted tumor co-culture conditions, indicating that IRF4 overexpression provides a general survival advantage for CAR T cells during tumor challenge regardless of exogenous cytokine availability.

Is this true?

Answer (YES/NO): YES